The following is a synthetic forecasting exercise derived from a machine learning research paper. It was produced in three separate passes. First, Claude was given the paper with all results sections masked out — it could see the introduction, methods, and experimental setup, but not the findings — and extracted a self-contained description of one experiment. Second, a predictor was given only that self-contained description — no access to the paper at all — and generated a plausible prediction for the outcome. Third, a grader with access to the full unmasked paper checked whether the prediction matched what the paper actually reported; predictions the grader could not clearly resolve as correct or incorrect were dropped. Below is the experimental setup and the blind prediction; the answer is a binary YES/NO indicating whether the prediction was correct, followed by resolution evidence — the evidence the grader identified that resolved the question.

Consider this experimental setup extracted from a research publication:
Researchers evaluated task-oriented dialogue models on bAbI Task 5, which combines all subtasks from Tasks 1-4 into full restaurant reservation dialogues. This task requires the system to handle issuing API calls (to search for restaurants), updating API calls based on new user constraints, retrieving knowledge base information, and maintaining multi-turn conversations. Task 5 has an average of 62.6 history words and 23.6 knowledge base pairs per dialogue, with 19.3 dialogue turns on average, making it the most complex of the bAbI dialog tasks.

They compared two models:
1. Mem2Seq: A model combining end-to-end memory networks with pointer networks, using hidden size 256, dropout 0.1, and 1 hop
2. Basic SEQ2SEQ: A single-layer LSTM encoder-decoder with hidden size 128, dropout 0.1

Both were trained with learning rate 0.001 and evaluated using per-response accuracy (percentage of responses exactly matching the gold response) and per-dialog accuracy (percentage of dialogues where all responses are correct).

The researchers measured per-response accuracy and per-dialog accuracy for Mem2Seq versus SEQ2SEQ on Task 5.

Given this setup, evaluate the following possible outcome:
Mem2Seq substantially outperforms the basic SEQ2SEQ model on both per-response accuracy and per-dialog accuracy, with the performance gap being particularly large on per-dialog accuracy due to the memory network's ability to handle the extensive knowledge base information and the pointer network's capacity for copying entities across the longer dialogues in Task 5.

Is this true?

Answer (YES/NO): NO